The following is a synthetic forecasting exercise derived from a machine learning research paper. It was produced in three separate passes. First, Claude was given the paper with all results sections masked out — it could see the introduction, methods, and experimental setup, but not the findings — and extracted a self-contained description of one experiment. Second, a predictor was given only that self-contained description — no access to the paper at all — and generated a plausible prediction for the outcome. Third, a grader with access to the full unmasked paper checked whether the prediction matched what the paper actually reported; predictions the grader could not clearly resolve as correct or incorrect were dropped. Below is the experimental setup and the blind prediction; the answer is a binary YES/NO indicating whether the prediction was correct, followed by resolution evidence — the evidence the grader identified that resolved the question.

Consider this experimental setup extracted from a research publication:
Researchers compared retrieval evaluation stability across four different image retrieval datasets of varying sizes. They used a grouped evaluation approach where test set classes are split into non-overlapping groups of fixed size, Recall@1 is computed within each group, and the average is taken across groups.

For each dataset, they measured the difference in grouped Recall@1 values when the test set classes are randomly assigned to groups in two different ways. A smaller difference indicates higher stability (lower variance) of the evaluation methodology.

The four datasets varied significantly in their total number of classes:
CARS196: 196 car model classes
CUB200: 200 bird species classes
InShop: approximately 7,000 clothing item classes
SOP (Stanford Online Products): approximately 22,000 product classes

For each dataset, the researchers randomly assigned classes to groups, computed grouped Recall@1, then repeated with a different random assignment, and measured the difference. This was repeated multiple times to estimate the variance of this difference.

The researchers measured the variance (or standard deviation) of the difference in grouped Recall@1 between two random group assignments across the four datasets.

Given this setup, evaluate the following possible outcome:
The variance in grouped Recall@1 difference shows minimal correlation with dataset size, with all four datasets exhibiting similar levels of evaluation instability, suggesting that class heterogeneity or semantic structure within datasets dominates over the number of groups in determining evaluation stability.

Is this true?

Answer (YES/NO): NO